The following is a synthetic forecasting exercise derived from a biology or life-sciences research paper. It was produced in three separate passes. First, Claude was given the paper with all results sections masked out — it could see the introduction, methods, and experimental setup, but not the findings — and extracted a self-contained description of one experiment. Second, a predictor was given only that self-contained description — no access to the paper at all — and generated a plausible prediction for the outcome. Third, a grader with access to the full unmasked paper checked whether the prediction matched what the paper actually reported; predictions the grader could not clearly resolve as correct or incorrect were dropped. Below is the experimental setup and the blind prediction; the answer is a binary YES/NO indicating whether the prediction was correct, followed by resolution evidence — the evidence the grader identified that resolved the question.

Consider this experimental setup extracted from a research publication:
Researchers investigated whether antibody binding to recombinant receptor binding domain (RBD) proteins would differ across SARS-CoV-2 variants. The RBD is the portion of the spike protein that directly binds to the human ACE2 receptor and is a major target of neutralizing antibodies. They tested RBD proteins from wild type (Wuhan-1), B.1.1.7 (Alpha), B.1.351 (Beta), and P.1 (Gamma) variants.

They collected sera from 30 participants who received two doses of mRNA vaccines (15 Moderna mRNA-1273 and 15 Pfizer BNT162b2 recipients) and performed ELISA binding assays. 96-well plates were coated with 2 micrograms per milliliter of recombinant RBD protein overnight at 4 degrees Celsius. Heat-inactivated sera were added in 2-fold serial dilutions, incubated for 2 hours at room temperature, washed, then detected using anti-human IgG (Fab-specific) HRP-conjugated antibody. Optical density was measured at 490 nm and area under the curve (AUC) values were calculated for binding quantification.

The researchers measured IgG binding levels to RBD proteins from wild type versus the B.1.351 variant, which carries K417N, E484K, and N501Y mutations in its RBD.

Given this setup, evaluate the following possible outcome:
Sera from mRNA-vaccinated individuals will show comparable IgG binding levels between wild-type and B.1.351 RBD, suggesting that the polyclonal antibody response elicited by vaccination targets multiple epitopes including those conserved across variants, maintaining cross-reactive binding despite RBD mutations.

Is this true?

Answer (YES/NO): YES